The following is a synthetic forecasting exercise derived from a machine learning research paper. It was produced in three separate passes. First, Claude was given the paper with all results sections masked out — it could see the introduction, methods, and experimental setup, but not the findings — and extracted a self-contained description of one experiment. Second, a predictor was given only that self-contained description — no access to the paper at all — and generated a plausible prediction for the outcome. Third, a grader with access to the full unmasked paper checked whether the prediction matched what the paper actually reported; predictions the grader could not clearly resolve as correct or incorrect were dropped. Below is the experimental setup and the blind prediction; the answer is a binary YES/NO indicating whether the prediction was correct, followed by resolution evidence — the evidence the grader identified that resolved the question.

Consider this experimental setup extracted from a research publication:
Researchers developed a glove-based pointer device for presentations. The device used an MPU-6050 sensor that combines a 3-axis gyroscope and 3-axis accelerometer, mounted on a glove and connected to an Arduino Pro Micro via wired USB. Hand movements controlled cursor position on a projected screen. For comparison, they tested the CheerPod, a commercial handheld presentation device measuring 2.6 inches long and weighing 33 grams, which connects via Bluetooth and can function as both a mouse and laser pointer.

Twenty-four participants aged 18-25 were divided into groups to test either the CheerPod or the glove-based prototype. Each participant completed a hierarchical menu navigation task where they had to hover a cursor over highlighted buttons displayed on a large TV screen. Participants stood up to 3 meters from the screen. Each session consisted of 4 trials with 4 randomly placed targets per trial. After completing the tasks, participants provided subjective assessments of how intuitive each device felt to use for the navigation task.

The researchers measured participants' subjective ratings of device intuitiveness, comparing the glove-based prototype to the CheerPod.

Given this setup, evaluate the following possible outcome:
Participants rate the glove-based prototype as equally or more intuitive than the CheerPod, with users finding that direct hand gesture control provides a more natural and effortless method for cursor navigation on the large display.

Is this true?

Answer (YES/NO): NO